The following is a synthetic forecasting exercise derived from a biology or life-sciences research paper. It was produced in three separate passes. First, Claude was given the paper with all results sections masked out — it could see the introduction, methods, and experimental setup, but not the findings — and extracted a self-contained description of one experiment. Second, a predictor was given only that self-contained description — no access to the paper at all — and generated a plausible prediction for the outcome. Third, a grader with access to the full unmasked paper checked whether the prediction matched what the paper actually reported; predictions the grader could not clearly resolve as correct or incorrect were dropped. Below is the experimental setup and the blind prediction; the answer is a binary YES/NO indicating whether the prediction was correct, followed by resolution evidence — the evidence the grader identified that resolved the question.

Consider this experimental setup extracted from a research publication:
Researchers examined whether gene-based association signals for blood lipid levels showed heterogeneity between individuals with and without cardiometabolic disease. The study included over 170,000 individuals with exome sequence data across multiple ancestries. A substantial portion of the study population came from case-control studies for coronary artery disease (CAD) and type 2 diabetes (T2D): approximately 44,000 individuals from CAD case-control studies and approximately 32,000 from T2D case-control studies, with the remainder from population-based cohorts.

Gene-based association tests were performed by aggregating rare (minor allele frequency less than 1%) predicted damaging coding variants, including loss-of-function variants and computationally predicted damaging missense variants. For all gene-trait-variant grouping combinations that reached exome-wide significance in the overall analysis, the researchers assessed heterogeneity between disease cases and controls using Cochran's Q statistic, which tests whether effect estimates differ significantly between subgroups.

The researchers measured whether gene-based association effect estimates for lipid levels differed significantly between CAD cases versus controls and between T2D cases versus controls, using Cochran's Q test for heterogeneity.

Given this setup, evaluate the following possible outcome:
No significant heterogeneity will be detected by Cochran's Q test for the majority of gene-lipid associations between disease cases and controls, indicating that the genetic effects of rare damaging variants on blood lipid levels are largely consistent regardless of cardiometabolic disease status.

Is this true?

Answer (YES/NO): YES